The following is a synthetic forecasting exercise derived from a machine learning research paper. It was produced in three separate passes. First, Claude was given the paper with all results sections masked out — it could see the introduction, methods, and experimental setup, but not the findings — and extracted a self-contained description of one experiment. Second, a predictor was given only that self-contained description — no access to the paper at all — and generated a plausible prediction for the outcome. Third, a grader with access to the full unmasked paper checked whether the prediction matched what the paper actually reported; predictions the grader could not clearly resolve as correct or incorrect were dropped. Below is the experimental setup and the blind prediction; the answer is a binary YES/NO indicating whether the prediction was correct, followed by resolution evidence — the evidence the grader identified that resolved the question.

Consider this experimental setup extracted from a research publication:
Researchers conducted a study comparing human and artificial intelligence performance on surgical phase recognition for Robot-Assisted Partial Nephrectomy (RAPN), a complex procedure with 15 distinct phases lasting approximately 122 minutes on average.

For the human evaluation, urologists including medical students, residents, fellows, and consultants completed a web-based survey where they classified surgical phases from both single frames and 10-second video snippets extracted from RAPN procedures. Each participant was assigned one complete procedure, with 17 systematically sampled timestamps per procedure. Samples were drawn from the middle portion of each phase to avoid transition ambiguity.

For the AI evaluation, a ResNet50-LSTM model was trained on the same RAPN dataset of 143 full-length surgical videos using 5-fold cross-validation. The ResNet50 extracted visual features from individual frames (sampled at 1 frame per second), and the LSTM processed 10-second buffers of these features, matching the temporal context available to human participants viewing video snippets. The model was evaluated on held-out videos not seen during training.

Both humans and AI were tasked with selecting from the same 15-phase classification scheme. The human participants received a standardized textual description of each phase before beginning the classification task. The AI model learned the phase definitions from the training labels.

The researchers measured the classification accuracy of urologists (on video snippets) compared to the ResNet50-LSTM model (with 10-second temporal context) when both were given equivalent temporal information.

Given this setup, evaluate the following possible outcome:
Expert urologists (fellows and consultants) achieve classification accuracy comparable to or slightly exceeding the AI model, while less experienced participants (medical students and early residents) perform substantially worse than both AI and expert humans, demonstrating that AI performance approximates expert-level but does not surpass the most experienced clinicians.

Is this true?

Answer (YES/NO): NO